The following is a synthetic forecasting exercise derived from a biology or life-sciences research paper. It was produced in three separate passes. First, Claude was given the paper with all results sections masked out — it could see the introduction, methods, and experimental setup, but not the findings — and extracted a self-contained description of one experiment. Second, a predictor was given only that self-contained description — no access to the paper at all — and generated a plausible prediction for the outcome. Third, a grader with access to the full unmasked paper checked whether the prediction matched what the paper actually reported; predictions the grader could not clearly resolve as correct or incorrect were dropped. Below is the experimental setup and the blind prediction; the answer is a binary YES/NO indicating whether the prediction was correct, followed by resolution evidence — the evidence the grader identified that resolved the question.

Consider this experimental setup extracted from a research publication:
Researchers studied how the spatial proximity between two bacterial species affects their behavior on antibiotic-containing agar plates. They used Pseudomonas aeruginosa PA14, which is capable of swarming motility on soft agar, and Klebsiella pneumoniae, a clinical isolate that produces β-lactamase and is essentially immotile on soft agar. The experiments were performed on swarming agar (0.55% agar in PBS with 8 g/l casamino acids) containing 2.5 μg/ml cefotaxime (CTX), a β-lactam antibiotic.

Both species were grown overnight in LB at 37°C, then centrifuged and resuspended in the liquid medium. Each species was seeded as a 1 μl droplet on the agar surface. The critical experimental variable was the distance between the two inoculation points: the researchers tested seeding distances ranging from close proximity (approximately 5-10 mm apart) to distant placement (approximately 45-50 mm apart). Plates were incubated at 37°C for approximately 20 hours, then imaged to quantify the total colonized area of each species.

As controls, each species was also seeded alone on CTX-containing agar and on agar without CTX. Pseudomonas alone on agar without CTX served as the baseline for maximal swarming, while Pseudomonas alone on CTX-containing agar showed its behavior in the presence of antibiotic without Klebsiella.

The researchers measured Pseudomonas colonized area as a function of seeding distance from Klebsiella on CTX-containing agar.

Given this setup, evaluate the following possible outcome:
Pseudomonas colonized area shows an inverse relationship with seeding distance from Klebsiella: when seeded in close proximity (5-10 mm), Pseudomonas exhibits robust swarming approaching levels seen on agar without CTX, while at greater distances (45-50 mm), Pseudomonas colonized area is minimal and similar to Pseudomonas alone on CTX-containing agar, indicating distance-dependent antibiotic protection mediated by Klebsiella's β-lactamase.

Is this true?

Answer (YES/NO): YES